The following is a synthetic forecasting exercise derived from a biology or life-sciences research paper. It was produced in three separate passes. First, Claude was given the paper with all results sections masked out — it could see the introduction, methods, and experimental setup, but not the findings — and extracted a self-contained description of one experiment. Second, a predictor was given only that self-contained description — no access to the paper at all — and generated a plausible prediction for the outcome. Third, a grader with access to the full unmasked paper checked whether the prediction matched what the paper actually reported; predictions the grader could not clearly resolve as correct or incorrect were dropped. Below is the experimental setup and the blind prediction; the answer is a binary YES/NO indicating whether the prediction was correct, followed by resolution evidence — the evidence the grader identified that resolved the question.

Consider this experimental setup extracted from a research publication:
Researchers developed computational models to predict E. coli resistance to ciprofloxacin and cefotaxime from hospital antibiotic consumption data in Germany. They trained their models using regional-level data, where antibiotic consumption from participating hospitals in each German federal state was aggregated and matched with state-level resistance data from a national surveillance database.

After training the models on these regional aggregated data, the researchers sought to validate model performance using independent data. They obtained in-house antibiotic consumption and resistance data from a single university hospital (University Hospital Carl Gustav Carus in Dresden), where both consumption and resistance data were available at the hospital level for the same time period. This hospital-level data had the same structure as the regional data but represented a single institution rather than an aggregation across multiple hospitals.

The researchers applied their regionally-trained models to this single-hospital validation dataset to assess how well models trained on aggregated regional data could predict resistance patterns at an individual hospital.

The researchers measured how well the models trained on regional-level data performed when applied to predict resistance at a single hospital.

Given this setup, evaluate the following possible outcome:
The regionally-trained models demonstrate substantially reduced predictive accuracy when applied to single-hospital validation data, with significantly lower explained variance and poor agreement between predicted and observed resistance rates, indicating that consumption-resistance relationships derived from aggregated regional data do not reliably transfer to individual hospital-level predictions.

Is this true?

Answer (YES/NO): YES